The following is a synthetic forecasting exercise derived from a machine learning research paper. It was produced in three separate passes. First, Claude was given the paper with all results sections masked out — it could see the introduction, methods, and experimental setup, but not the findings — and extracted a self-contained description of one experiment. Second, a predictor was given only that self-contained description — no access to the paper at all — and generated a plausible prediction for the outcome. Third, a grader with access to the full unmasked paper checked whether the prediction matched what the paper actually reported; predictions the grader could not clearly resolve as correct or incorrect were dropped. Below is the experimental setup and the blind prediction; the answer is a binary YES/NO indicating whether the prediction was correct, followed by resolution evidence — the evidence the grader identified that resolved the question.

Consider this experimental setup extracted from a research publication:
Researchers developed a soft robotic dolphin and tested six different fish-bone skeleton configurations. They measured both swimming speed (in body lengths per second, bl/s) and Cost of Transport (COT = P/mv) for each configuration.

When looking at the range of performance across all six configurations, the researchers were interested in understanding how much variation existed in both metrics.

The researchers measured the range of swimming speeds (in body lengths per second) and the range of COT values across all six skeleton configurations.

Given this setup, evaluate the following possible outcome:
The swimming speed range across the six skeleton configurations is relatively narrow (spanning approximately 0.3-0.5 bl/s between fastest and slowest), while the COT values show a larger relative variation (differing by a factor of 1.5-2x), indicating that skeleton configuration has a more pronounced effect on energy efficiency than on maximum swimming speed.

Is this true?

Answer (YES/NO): NO